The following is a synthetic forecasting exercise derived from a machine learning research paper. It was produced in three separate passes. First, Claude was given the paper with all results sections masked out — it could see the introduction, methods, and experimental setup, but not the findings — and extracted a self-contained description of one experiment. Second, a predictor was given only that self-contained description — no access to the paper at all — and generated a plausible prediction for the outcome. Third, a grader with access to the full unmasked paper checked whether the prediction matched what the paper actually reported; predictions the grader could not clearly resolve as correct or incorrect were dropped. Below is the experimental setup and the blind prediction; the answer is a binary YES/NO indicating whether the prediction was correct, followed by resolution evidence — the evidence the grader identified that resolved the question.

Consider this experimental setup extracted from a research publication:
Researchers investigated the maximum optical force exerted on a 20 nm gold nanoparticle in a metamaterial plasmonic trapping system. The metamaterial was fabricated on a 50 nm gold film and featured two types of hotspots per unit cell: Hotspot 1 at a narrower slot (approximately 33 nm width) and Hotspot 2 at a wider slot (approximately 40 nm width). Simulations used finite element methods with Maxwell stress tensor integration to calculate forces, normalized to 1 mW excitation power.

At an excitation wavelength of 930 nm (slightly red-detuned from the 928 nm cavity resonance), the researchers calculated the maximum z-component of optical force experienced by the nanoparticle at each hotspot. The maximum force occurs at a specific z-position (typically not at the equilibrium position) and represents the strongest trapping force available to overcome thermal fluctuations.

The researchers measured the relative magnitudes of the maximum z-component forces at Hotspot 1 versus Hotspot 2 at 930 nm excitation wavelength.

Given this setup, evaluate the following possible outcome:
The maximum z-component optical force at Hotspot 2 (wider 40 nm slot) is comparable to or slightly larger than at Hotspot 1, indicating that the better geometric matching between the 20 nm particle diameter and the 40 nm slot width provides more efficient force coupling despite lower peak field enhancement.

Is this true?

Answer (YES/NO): YES